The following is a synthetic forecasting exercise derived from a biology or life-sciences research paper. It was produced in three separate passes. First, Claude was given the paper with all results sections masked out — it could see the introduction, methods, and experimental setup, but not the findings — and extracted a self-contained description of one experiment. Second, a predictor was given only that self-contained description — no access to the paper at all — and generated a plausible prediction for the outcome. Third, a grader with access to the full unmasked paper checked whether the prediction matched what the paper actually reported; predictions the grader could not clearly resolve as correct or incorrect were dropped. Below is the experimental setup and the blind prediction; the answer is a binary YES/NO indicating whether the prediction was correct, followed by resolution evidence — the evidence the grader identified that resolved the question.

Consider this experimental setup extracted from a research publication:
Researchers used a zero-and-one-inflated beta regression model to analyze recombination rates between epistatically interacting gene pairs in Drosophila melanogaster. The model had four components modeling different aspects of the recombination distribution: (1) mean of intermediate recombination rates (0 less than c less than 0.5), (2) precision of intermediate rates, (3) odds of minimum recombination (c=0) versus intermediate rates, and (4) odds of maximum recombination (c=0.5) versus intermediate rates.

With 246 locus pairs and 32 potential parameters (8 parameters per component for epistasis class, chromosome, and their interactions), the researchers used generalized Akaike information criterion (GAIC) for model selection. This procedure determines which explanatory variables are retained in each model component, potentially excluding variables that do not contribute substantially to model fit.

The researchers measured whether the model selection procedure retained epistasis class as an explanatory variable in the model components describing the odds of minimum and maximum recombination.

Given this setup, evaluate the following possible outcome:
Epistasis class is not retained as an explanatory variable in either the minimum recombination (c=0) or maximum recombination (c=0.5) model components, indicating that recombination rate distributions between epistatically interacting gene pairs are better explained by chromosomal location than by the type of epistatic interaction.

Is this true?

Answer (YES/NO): NO